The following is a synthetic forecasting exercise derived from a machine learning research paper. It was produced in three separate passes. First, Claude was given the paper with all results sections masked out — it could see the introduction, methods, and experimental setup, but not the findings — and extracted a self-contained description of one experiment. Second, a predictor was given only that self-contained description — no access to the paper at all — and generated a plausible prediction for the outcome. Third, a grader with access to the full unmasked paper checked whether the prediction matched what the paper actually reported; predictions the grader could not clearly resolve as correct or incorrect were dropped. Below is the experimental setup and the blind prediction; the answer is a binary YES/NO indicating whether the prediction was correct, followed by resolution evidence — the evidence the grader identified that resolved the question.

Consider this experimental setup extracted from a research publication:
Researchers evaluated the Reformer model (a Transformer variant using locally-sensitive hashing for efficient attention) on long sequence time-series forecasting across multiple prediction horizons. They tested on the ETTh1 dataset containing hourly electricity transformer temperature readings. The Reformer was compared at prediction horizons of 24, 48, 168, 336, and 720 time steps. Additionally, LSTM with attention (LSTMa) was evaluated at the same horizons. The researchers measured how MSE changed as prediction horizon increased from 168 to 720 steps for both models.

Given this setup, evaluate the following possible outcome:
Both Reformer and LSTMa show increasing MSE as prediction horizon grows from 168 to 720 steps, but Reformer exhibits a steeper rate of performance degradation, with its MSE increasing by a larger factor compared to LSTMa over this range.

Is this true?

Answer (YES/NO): NO